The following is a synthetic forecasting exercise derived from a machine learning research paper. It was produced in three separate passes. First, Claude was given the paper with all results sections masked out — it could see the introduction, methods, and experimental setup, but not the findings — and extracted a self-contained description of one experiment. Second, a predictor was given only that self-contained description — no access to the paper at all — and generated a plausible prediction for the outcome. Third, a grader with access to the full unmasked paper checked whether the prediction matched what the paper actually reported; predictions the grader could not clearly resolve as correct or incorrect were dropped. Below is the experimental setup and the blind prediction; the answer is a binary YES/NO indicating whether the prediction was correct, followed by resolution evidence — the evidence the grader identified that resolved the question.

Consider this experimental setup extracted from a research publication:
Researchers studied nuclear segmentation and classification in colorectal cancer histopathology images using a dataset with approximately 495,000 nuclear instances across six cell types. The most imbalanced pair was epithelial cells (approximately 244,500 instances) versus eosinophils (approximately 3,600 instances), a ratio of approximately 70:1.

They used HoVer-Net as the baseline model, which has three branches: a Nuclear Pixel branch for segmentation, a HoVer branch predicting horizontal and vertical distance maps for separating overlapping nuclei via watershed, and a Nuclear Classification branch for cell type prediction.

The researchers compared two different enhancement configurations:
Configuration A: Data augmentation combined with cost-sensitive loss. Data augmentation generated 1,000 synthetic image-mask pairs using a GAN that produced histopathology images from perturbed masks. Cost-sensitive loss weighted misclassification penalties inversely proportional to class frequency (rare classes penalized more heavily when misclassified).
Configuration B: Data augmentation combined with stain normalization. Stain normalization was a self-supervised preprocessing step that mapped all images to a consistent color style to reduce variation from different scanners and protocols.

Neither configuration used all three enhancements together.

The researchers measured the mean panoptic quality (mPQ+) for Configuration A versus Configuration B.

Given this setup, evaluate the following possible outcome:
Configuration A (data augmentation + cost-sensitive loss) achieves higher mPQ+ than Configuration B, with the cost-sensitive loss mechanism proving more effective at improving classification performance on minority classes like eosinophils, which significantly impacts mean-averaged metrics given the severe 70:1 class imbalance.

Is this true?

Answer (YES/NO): YES